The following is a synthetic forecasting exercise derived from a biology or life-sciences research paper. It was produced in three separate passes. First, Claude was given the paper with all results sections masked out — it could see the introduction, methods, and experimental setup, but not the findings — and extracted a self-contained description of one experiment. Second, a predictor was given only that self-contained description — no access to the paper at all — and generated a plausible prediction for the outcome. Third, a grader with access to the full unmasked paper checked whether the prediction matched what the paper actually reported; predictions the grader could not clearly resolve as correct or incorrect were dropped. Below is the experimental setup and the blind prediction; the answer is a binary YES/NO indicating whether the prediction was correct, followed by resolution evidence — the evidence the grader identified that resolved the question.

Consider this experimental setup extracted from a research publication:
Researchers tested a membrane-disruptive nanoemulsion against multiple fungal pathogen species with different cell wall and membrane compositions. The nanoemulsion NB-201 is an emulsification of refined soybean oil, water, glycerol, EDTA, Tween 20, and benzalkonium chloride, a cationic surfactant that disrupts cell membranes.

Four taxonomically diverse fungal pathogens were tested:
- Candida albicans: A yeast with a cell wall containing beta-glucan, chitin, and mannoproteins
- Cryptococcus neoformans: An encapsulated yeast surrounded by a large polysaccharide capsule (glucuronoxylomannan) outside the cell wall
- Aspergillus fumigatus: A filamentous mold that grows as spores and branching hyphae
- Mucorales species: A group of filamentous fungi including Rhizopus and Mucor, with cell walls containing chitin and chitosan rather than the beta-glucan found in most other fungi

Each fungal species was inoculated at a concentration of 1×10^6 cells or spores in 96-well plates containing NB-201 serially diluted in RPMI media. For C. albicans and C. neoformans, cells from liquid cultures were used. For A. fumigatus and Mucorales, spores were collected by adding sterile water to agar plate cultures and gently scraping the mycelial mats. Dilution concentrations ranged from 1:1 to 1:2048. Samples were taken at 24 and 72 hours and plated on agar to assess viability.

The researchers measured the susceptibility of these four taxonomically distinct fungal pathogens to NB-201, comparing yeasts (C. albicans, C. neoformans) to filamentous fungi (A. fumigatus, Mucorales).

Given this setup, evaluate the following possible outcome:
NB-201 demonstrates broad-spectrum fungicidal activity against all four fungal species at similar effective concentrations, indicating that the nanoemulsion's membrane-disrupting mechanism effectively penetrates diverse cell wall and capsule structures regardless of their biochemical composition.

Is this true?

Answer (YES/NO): NO